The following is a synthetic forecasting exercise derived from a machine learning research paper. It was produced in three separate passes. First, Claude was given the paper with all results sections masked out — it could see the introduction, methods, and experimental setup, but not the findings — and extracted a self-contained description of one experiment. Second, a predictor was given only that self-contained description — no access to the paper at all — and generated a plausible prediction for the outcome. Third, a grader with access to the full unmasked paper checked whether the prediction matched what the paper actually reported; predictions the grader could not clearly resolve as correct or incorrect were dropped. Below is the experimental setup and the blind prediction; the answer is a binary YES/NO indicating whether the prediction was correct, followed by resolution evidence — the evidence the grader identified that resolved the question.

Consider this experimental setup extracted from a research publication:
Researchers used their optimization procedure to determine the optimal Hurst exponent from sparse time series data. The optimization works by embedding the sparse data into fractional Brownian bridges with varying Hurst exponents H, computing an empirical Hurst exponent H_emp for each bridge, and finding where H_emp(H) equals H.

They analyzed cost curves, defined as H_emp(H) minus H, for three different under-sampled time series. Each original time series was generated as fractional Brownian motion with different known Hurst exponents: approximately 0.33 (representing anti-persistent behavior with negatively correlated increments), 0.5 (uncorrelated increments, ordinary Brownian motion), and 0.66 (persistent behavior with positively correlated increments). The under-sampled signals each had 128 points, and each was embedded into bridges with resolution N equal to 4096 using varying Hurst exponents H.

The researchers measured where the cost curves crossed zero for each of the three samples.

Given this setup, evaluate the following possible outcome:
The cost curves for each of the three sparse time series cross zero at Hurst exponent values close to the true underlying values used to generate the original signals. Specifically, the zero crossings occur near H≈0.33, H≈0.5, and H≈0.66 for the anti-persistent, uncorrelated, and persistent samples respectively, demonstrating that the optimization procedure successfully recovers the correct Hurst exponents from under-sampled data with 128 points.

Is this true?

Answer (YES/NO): YES